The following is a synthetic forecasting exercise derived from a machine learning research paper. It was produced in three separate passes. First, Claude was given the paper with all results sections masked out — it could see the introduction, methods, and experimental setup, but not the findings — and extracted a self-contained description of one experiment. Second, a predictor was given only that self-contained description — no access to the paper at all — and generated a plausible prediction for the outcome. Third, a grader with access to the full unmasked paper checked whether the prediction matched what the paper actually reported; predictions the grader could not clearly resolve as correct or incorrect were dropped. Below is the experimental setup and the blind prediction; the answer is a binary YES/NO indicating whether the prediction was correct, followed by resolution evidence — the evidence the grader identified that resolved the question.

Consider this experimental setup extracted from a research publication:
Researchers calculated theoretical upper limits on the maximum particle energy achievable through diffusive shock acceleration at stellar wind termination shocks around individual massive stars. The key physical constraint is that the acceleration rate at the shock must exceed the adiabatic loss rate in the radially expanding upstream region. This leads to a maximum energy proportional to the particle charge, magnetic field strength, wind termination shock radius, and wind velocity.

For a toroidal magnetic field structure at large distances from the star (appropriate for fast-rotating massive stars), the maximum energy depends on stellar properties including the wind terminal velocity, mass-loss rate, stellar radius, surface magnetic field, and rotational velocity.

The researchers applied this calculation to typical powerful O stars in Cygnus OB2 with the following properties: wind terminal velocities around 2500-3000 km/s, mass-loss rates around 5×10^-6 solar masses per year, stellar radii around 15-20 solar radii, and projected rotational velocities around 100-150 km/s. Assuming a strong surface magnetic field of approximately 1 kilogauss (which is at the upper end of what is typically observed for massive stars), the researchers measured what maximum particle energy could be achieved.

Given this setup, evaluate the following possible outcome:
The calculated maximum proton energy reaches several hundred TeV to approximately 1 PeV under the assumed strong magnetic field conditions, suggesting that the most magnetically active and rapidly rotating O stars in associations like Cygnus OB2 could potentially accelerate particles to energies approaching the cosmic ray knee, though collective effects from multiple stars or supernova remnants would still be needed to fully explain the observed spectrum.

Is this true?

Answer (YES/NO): NO